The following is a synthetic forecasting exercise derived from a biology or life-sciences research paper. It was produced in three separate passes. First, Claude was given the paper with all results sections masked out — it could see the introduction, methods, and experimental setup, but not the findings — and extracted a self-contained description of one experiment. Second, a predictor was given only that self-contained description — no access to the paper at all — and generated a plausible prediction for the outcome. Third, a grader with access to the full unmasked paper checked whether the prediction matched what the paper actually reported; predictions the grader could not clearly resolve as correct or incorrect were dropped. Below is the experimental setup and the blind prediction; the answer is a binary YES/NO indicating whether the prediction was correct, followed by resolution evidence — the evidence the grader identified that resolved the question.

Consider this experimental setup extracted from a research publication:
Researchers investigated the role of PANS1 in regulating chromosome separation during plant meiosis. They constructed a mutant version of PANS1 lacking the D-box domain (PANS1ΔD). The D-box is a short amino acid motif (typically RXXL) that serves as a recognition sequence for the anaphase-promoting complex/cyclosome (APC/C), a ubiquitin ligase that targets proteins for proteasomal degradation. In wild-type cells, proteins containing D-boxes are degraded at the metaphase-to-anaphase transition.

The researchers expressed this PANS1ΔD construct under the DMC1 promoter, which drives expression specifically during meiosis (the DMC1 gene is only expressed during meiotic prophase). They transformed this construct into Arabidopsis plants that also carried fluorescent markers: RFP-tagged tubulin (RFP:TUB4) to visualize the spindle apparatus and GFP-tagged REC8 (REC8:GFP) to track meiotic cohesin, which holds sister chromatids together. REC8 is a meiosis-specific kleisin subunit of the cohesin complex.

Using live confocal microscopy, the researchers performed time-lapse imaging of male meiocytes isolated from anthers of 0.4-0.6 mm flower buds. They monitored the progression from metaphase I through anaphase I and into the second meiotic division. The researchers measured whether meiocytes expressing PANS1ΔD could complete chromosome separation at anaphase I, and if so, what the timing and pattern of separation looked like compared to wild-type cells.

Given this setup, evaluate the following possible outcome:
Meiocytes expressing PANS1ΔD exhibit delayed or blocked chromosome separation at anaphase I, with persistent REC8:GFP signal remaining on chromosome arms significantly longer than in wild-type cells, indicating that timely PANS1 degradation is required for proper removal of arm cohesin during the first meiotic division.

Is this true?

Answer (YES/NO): YES